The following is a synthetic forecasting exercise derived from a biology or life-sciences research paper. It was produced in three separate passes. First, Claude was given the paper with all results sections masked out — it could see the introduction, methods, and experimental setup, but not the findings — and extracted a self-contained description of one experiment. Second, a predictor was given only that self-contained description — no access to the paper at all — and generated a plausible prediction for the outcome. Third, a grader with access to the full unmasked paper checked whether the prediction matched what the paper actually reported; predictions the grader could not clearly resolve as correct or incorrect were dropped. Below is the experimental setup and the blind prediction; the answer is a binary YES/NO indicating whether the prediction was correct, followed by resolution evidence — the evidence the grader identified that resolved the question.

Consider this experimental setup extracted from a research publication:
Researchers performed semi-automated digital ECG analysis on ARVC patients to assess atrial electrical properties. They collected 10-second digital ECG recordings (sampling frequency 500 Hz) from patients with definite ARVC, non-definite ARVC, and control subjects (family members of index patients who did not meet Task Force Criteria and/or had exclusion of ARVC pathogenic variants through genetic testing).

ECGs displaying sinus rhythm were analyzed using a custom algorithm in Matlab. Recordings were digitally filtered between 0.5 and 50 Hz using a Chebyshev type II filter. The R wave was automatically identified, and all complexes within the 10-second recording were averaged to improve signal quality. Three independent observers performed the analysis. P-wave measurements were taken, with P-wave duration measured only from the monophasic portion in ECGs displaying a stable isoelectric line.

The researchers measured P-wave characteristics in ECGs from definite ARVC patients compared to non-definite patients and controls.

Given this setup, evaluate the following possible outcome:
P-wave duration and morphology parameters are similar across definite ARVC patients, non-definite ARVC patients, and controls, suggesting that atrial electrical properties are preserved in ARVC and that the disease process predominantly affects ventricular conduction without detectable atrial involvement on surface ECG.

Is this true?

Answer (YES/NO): NO